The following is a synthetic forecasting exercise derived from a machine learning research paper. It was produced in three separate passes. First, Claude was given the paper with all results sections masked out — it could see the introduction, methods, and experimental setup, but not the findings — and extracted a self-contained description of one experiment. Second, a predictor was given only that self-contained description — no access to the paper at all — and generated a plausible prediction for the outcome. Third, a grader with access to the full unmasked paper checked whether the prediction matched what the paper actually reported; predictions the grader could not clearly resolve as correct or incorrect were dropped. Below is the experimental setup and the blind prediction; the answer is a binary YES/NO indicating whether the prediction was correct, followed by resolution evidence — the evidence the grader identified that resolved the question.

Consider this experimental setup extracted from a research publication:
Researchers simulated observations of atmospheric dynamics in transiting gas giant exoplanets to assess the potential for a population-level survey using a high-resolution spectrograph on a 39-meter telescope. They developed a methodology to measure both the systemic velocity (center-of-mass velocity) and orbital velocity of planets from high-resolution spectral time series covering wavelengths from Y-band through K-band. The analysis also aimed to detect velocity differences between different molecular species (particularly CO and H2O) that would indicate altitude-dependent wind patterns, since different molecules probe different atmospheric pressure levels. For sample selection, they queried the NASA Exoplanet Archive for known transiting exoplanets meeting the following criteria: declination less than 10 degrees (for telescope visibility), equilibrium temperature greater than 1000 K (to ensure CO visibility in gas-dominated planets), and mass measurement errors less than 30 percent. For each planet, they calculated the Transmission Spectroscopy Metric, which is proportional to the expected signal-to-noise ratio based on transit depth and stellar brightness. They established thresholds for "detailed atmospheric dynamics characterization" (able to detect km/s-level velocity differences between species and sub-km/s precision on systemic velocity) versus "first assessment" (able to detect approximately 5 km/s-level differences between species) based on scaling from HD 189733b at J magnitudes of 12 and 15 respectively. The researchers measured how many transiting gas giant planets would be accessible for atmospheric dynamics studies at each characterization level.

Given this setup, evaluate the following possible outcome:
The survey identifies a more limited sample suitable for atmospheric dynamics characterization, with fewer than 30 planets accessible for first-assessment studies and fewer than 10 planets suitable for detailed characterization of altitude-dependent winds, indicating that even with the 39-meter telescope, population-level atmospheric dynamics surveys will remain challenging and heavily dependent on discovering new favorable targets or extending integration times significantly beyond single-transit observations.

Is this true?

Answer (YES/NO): NO